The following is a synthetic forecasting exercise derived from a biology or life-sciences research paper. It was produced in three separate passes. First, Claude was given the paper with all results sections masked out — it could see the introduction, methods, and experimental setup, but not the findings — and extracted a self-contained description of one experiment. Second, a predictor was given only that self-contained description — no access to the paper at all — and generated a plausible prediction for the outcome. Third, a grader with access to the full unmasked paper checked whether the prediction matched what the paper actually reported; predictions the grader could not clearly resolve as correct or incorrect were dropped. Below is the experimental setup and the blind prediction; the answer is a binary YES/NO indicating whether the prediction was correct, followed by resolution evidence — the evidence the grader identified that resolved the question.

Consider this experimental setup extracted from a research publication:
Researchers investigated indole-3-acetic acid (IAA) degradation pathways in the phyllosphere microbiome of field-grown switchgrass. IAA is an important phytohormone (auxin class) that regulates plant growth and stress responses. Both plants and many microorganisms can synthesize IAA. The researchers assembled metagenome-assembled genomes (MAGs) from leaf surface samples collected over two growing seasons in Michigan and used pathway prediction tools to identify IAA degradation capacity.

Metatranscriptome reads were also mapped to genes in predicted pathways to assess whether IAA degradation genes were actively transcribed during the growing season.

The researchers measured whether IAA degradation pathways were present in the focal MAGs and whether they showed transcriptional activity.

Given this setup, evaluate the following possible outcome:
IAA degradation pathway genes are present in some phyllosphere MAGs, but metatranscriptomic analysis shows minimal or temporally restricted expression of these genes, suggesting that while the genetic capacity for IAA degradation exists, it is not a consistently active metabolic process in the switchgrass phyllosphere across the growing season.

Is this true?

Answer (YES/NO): NO